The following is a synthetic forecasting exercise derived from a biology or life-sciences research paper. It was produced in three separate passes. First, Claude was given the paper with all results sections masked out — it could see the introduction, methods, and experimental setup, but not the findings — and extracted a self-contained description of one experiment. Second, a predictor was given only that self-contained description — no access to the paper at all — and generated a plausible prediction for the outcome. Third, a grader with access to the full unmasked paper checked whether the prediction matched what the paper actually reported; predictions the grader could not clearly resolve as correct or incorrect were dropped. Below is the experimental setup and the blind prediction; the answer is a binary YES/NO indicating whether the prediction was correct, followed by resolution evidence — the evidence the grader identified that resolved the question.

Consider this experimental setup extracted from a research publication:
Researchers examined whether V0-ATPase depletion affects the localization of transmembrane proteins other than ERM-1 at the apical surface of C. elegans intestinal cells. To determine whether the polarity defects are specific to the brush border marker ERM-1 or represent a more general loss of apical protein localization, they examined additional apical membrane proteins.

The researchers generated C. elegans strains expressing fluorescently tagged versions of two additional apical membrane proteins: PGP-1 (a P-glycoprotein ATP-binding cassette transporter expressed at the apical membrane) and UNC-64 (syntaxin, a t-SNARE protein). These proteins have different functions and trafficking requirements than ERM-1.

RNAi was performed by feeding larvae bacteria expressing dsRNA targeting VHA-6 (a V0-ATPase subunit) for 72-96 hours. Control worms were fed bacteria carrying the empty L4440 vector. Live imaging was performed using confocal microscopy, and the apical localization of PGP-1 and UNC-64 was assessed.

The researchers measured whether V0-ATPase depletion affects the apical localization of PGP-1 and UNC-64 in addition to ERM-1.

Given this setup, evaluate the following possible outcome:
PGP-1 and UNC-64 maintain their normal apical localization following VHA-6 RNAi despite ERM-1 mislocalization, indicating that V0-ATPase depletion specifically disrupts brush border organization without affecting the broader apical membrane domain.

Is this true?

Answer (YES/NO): NO